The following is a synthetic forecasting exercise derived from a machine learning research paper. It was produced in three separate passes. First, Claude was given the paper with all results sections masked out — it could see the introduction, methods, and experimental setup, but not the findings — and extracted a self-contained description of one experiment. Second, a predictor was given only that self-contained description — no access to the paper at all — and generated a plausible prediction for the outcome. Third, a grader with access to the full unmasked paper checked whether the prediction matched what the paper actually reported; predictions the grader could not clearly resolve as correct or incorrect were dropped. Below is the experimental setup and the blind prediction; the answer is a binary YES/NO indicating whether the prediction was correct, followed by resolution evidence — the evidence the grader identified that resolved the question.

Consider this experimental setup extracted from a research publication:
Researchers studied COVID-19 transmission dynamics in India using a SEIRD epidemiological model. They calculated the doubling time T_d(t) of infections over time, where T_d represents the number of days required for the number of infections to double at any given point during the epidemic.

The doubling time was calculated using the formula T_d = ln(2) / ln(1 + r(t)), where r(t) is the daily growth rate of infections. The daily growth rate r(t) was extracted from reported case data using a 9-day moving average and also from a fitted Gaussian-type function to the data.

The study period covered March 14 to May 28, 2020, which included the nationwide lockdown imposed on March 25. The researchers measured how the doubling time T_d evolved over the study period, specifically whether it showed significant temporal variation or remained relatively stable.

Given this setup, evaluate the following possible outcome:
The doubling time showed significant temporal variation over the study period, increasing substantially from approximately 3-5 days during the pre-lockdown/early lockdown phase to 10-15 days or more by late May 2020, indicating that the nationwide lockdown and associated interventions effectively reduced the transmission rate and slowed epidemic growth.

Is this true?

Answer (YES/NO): NO